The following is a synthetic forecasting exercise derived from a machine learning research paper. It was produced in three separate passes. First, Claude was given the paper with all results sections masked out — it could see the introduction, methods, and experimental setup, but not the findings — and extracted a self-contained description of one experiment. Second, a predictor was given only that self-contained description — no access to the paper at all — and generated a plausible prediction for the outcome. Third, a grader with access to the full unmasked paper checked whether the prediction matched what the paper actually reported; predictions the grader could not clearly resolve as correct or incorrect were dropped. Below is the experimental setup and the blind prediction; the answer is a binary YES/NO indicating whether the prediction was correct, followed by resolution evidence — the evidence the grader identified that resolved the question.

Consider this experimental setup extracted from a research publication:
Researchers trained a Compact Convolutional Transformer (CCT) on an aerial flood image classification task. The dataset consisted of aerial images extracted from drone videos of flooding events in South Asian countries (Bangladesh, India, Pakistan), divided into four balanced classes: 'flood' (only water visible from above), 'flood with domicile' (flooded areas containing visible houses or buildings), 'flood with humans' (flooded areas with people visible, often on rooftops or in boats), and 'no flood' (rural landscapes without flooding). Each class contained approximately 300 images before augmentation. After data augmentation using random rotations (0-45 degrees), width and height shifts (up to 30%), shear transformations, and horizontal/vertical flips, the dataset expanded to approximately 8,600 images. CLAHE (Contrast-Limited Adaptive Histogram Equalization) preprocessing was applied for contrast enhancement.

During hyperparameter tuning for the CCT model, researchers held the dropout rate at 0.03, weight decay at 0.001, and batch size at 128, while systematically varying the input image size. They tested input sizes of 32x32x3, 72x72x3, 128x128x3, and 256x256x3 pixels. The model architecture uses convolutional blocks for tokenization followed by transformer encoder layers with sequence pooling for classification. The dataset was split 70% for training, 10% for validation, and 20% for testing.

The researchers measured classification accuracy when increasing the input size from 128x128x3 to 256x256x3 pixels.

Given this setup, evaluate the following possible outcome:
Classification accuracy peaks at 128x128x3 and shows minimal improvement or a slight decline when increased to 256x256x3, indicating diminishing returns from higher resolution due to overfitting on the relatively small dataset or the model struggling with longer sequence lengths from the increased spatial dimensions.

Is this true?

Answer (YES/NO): NO